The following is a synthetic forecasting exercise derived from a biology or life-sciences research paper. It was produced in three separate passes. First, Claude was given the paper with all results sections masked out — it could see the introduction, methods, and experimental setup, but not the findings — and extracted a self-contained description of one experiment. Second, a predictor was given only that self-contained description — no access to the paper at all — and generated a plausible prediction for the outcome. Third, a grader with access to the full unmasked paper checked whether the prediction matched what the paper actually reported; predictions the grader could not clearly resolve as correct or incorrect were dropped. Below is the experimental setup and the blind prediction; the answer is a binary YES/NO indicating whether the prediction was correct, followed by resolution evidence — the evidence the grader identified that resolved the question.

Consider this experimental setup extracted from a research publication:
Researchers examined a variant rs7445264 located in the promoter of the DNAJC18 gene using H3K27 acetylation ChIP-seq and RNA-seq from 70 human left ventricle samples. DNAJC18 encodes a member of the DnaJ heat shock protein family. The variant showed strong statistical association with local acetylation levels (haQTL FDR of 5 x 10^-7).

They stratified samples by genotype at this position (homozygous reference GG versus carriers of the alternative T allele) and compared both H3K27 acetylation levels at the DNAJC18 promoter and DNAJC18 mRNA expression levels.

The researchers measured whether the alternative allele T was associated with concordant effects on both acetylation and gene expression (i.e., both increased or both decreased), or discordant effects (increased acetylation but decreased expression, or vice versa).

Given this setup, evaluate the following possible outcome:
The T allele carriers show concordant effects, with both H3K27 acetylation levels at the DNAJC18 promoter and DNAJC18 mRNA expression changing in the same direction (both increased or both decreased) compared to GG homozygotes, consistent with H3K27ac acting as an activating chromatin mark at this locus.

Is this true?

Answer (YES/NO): YES